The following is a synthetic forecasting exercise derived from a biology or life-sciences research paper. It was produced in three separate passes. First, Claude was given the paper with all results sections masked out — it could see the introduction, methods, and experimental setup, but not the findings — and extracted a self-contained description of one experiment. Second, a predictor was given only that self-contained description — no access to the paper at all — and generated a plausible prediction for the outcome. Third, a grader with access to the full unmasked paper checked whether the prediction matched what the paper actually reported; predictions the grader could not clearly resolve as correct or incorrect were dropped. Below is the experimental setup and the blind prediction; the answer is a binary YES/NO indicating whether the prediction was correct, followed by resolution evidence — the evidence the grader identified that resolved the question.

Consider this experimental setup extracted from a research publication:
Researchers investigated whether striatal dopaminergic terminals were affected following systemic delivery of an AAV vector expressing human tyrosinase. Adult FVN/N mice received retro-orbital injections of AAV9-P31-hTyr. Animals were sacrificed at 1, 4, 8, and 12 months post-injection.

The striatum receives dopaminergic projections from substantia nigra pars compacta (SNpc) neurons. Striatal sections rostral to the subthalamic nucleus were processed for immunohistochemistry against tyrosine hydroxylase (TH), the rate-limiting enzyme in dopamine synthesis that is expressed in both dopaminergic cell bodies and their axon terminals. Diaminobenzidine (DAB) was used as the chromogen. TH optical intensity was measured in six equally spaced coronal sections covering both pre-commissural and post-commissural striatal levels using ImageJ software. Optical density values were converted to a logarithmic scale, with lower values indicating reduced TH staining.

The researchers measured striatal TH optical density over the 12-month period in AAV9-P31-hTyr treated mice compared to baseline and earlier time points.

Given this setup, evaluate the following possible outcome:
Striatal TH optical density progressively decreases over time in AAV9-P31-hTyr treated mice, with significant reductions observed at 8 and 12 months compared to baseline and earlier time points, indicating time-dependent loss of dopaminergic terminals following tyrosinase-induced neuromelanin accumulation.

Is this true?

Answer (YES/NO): YES